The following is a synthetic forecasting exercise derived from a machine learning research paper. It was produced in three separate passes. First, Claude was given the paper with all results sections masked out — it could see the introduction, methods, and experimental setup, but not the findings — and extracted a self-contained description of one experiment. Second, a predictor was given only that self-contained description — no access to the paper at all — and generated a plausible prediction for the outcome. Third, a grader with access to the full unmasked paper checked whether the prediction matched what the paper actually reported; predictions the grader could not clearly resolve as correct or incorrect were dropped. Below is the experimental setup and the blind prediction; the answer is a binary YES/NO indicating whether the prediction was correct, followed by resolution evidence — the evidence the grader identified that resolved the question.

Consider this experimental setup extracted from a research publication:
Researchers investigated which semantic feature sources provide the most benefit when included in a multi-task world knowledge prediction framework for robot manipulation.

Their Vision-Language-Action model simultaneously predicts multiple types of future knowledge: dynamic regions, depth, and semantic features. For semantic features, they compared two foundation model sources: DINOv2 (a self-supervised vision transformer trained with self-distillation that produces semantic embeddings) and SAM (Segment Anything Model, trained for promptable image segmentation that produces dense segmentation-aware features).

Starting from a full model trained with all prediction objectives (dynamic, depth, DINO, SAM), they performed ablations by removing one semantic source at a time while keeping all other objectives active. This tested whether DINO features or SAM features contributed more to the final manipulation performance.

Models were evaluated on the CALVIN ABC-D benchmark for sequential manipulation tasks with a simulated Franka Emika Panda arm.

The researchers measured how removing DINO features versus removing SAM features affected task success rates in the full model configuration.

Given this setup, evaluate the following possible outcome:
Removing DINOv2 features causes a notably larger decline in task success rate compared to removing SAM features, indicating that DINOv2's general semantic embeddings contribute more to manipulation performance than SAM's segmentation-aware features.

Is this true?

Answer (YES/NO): NO